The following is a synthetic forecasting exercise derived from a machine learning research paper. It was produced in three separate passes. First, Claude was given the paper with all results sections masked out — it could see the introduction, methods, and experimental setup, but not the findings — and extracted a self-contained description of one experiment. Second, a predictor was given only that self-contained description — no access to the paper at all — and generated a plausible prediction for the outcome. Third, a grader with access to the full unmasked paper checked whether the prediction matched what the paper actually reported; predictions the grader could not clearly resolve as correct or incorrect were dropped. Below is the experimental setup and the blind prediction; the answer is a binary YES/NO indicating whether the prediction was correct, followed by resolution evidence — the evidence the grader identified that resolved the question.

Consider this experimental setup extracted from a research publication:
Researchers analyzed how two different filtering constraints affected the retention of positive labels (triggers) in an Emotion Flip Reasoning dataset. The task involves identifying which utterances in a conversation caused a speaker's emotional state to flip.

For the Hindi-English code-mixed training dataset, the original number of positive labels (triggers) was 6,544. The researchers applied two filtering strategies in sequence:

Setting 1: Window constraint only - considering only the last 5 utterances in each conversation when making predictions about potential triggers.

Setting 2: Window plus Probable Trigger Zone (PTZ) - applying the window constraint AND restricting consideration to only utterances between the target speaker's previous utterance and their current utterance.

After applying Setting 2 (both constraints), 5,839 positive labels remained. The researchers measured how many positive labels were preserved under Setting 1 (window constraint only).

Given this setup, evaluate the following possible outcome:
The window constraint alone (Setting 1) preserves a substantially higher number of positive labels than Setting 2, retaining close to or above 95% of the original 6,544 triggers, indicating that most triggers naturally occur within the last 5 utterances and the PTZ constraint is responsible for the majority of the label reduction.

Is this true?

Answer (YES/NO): YES